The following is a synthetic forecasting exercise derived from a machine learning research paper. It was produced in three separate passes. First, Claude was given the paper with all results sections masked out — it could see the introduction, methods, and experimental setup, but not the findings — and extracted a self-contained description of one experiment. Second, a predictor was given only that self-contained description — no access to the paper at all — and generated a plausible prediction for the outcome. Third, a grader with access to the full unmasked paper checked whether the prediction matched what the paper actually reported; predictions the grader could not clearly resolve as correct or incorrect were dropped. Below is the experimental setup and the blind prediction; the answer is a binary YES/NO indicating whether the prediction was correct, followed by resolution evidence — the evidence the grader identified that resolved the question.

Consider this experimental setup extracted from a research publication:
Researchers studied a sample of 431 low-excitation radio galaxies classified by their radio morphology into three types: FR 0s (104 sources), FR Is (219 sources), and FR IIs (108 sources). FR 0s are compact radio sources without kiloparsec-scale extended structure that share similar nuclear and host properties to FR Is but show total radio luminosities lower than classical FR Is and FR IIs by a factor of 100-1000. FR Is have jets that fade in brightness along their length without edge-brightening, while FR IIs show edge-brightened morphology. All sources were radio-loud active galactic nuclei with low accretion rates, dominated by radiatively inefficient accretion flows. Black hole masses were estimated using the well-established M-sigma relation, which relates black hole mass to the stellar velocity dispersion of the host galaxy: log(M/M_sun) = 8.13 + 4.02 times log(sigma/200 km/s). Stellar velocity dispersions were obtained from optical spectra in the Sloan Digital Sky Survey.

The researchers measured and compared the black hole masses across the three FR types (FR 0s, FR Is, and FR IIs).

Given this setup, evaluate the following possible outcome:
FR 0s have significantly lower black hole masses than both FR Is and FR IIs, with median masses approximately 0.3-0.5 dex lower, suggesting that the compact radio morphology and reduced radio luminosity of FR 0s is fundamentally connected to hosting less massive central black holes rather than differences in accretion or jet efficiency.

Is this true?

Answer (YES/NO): NO